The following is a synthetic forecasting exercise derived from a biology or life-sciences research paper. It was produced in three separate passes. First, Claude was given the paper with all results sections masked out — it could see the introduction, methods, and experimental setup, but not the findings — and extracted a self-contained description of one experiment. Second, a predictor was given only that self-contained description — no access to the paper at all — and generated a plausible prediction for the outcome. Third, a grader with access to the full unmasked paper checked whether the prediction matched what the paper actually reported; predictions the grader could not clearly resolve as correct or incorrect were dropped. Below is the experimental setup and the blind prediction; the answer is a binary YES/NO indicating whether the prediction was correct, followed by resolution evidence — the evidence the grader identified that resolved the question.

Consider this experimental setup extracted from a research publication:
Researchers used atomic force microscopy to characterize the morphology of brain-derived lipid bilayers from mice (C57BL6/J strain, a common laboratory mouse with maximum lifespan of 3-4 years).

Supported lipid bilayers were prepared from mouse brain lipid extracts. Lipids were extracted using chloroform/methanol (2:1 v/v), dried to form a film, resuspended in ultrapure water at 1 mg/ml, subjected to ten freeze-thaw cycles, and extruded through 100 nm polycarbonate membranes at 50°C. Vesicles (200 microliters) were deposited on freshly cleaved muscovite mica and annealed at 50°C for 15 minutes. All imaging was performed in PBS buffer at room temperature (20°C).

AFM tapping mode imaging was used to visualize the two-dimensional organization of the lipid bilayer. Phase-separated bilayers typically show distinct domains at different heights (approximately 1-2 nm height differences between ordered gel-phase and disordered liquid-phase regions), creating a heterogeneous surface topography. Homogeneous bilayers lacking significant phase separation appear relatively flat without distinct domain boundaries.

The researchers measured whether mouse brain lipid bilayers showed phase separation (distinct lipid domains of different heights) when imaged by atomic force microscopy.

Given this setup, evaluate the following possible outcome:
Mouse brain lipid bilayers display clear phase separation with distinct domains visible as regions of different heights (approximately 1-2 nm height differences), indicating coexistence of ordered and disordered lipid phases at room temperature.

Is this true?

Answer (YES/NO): NO